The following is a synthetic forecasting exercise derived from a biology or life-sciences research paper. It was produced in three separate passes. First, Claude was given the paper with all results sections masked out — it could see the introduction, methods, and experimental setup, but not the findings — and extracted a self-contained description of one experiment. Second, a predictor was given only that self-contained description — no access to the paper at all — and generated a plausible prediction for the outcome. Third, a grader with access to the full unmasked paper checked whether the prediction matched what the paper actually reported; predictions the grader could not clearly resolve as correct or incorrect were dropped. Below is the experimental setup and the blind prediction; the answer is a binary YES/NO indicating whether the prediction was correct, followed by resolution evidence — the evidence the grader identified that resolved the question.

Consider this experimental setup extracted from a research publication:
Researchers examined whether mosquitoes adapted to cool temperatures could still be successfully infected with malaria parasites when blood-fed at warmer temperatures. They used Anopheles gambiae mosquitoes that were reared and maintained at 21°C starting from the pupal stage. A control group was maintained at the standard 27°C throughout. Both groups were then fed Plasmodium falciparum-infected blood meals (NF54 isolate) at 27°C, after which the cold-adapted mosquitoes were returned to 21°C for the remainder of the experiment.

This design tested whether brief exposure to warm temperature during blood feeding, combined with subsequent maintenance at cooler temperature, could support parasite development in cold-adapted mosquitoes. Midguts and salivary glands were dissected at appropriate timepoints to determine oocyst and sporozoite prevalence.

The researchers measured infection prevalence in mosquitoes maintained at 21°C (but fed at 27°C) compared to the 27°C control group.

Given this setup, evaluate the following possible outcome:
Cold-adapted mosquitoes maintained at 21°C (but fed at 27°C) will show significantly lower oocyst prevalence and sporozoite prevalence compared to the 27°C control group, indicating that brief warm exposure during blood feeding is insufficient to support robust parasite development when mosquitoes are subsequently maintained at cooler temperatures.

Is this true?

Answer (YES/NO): NO